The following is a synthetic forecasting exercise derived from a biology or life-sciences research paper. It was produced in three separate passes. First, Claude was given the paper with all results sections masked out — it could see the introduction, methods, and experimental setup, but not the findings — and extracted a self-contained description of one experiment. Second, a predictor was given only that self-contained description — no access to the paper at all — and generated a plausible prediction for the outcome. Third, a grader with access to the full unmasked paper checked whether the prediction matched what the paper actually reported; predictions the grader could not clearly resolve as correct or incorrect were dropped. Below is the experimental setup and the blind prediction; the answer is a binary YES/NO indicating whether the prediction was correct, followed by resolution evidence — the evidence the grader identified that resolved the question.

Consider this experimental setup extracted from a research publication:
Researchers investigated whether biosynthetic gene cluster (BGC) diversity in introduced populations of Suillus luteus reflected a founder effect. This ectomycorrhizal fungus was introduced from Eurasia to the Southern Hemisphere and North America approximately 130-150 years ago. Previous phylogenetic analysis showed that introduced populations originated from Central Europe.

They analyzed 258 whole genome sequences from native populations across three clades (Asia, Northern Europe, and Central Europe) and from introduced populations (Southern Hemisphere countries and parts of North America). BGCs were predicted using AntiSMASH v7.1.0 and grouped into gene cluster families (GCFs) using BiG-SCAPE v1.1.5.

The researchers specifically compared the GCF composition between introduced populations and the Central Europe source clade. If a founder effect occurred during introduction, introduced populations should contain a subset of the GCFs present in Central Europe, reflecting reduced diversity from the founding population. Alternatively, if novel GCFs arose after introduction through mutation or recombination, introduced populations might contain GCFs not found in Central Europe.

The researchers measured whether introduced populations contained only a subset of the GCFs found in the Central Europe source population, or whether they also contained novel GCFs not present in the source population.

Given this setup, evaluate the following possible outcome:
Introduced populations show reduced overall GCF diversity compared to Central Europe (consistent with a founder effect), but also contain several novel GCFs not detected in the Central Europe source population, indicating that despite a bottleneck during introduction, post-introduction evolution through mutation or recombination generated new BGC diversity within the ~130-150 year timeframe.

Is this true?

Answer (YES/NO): YES